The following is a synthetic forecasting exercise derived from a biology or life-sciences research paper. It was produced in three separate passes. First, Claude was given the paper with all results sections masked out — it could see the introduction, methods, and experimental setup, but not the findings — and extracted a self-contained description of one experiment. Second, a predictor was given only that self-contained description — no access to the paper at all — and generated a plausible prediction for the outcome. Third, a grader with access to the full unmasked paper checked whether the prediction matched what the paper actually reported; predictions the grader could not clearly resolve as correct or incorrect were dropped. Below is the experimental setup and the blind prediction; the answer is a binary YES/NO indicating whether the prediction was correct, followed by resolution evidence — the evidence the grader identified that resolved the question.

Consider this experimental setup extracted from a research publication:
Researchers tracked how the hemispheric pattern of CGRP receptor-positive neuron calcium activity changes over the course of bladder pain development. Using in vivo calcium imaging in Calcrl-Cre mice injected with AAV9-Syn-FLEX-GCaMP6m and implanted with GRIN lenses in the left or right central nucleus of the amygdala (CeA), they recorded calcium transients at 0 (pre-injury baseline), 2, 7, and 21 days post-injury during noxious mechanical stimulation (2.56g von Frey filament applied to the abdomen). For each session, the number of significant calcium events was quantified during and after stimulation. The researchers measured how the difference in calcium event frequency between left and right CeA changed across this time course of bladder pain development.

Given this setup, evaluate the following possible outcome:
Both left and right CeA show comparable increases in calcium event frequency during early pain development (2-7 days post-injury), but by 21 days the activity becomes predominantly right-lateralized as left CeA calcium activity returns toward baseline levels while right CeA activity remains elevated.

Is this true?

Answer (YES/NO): NO